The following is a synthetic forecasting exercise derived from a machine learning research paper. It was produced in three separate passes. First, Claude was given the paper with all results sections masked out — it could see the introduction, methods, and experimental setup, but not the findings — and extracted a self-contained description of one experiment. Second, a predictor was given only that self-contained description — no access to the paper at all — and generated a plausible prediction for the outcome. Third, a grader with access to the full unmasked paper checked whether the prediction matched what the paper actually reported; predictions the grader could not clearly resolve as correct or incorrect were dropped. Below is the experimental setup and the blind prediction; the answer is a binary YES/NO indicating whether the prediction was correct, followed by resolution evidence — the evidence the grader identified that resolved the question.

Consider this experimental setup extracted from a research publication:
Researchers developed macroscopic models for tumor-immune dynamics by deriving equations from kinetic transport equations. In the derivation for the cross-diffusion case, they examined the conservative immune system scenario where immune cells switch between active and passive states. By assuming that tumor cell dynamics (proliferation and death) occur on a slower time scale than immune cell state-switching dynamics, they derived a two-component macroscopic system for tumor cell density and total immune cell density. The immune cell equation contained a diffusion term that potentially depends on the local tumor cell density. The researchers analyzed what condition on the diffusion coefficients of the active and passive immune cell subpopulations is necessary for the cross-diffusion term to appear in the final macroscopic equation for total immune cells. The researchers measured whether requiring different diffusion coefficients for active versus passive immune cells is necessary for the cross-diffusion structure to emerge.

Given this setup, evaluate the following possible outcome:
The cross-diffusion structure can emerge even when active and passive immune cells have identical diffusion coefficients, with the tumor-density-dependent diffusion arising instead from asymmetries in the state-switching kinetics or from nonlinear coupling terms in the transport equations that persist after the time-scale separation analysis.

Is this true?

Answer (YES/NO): NO